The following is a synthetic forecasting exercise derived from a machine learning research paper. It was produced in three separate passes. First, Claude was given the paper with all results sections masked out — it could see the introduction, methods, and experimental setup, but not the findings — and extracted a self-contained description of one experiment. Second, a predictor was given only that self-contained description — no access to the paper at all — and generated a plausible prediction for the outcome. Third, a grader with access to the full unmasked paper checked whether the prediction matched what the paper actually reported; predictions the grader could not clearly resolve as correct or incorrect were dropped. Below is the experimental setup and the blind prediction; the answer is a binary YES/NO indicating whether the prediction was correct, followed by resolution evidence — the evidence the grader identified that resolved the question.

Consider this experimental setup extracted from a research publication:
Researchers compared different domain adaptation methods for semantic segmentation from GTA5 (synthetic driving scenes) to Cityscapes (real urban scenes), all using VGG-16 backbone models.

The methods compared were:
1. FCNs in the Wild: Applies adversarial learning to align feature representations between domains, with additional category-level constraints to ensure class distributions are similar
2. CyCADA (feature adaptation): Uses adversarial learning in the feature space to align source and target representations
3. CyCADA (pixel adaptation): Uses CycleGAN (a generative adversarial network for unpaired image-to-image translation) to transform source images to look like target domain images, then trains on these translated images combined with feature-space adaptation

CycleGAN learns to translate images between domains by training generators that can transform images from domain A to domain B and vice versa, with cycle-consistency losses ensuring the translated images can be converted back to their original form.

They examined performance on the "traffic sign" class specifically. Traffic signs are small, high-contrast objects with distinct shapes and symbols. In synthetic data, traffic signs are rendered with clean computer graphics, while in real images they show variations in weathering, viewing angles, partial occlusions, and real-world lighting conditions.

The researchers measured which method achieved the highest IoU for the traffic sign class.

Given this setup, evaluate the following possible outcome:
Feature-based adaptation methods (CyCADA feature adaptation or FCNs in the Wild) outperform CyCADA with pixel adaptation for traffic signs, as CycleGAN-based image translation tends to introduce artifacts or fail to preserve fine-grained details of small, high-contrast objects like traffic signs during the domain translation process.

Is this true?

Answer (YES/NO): NO